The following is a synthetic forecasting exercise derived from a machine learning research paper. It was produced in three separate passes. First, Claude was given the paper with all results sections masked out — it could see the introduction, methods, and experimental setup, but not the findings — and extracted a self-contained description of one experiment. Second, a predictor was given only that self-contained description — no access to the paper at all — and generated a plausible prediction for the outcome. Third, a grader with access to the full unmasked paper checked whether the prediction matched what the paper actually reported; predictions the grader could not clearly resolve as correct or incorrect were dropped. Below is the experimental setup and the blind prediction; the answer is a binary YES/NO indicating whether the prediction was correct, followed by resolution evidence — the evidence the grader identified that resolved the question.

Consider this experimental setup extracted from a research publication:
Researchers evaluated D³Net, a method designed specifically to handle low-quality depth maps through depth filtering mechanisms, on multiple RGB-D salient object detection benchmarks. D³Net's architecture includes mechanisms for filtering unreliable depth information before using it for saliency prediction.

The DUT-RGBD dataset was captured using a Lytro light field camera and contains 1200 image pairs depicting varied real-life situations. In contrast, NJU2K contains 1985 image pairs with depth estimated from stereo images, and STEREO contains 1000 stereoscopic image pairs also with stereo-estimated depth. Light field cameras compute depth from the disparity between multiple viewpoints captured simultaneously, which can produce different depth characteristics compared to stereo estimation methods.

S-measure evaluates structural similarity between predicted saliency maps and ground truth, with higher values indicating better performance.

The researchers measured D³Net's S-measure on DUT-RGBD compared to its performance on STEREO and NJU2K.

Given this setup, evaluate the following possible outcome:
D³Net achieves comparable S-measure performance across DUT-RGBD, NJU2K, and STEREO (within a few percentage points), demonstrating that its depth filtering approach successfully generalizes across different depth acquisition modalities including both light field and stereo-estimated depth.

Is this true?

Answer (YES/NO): NO